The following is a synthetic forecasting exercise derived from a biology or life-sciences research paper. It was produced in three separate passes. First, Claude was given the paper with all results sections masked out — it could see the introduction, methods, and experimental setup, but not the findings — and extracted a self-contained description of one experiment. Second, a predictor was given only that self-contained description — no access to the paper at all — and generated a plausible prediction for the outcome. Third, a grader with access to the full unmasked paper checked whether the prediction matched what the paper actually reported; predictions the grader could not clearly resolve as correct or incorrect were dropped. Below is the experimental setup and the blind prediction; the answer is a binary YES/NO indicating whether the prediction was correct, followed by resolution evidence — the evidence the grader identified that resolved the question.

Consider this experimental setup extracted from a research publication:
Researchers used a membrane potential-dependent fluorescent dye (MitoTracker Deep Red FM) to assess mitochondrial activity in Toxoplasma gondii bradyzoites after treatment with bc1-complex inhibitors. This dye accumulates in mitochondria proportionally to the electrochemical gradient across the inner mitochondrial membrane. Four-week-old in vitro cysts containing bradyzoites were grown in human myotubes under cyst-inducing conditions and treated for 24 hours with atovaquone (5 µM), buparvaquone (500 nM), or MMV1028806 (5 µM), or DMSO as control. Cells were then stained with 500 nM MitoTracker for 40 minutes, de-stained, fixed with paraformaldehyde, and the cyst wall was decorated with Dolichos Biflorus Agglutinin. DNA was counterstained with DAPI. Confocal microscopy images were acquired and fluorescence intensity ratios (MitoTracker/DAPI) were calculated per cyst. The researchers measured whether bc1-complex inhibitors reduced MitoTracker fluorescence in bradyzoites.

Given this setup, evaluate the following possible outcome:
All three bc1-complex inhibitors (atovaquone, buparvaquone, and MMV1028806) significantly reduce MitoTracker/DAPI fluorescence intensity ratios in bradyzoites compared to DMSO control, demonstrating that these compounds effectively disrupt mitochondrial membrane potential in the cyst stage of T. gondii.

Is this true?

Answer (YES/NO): YES